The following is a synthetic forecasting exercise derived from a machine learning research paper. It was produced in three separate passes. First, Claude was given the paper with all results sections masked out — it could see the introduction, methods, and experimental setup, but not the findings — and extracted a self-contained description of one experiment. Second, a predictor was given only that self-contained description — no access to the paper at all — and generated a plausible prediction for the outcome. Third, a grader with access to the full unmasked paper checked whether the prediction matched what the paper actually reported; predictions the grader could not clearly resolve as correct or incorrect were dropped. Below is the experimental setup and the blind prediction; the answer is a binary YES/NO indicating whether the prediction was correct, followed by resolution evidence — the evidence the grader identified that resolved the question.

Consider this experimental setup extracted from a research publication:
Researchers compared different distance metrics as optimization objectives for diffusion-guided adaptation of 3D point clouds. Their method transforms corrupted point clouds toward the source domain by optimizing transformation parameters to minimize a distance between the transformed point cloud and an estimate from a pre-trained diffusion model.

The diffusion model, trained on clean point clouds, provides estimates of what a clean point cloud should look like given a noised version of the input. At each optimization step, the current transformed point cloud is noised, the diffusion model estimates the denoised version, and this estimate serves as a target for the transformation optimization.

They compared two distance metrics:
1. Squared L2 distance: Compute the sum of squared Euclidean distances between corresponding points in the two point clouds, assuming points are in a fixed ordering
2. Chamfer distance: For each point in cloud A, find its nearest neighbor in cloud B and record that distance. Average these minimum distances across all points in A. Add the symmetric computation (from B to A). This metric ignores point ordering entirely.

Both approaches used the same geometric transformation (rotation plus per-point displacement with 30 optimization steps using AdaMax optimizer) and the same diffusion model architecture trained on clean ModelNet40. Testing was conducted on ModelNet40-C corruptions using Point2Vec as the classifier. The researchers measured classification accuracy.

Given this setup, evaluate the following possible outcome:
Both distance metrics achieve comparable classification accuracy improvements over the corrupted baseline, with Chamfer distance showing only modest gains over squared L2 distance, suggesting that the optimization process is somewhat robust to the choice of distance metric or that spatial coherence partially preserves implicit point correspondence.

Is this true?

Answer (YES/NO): NO